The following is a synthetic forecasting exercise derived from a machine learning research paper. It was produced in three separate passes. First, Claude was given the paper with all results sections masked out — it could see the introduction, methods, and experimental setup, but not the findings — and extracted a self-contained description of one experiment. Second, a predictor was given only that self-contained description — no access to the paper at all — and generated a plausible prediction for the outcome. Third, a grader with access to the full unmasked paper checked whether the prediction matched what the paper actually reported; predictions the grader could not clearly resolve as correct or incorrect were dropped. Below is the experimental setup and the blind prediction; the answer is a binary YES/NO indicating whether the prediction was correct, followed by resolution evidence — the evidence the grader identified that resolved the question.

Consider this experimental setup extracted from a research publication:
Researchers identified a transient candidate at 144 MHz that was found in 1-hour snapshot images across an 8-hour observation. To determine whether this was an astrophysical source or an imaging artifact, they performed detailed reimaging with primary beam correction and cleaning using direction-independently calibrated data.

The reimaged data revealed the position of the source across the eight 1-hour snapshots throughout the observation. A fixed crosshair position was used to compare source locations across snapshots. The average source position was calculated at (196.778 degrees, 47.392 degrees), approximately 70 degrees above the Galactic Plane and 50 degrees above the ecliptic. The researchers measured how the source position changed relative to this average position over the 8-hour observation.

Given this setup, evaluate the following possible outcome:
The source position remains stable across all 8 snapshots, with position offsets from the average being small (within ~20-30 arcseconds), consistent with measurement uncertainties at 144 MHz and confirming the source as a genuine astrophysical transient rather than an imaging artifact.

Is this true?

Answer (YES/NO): NO